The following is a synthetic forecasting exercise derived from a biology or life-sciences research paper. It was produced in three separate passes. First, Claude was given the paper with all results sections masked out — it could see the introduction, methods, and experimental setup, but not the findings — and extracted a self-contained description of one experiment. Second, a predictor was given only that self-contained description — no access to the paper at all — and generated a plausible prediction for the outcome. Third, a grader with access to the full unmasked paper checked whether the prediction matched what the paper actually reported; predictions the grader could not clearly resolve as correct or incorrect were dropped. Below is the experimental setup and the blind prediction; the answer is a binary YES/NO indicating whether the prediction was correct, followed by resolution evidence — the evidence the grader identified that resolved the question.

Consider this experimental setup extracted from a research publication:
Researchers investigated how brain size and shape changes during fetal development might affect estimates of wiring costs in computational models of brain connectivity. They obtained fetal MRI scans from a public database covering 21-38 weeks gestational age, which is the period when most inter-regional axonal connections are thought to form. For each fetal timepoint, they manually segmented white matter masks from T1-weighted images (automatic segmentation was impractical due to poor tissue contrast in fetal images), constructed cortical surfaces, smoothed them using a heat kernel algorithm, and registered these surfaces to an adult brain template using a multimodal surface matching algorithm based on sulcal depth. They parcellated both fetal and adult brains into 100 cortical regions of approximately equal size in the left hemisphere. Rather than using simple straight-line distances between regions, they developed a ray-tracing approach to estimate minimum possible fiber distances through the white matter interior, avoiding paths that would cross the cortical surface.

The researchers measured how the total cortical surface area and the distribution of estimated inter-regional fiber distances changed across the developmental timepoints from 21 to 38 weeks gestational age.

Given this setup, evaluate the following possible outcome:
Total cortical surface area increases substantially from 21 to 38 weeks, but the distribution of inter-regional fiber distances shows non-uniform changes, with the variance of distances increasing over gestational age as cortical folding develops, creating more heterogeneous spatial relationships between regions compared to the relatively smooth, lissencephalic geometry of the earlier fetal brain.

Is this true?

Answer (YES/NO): YES